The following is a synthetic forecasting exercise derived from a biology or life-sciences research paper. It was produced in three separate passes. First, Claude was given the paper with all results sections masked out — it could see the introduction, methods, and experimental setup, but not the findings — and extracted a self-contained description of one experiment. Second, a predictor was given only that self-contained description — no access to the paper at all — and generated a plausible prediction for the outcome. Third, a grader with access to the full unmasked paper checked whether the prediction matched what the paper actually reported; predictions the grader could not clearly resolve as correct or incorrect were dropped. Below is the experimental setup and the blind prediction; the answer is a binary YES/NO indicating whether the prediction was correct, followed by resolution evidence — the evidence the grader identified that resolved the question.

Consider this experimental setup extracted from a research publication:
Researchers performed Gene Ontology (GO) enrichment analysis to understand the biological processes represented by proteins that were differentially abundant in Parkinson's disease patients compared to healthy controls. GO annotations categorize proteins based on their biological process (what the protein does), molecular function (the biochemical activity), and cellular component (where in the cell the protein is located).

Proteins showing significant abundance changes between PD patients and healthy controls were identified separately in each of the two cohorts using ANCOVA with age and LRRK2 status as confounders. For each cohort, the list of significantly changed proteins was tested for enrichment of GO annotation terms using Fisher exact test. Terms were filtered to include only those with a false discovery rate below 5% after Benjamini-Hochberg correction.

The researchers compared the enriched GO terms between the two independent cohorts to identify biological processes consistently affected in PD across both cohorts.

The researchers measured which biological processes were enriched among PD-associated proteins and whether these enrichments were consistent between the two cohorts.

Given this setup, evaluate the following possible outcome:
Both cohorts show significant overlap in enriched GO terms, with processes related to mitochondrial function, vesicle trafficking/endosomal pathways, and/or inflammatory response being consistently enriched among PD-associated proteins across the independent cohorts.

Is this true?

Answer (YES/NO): NO